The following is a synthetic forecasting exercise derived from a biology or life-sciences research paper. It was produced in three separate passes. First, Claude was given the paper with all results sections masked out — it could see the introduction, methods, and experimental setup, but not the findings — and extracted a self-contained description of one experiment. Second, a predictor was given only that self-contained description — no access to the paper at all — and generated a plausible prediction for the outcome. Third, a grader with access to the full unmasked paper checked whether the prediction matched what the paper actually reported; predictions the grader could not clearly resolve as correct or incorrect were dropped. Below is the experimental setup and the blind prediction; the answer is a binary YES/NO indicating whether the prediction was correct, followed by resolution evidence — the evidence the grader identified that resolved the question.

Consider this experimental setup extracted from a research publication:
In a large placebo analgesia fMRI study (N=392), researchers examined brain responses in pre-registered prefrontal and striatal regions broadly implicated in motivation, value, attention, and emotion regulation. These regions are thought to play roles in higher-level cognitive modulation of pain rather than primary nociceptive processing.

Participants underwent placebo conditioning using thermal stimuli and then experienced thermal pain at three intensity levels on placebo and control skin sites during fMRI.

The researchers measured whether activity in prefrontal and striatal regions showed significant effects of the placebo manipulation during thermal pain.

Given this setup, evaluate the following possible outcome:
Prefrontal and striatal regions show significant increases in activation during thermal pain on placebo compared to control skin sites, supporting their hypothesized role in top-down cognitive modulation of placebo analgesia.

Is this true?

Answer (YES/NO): NO